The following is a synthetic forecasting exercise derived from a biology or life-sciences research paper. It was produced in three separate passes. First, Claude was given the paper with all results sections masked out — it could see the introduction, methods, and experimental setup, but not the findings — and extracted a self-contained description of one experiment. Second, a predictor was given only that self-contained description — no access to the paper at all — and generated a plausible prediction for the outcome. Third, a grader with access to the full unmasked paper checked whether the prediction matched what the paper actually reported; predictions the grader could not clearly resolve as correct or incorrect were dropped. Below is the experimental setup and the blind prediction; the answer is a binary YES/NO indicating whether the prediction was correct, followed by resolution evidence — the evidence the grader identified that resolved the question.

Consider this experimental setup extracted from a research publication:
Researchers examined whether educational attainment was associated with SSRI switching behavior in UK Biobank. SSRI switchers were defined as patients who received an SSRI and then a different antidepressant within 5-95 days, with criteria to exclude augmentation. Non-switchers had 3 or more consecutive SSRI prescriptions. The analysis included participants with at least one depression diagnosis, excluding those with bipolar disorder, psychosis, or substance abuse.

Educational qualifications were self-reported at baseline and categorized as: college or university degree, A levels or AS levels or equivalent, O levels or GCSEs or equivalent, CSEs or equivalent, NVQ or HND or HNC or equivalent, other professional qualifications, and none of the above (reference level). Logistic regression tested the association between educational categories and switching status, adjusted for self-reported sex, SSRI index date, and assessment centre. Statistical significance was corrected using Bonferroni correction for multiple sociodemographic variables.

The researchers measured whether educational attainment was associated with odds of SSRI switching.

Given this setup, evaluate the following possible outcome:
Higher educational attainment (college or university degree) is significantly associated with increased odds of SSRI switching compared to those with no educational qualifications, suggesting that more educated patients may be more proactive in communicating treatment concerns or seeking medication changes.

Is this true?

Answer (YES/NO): NO